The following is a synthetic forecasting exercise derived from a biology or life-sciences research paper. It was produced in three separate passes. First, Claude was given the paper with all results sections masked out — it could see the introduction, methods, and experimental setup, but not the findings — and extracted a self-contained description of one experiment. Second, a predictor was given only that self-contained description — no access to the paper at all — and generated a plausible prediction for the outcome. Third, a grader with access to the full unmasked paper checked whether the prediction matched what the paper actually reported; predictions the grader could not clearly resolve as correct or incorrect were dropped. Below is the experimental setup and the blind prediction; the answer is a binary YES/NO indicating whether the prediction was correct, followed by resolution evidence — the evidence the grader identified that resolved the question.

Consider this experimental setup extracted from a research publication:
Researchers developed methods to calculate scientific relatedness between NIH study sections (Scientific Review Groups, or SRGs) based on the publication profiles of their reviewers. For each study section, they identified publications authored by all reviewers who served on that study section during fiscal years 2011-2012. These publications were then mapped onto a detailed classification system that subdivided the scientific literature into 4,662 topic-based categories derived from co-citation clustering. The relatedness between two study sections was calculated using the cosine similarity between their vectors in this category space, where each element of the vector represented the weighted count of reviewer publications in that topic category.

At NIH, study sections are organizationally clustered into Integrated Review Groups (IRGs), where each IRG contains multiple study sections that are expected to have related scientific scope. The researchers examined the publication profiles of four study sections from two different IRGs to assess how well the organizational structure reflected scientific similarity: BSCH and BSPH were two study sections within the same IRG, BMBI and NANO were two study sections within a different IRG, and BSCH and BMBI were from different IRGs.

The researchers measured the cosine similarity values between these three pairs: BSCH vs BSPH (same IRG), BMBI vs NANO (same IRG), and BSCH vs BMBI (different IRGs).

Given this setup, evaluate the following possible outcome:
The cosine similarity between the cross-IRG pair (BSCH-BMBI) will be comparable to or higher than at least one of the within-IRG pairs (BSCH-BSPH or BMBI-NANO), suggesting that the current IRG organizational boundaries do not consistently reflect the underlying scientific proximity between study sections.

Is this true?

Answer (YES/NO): NO